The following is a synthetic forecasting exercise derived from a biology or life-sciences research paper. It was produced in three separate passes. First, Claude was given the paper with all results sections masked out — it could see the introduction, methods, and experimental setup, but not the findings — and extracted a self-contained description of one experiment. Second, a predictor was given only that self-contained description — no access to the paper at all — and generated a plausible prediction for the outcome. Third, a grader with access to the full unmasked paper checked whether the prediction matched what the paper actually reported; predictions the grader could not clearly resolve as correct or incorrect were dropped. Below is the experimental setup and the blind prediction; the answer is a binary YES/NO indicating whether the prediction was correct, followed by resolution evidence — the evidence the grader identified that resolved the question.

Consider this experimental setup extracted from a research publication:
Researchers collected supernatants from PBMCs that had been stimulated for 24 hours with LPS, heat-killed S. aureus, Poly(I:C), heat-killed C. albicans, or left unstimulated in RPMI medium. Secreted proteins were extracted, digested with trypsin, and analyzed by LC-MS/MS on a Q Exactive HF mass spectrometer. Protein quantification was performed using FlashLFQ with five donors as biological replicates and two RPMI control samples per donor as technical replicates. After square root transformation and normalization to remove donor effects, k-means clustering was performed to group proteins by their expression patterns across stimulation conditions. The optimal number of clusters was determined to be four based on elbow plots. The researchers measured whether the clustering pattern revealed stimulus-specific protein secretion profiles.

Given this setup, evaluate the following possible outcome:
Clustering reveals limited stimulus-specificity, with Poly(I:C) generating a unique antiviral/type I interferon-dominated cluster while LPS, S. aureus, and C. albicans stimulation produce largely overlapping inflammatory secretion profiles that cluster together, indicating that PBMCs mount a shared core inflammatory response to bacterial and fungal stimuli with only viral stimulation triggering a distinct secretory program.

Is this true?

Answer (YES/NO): NO